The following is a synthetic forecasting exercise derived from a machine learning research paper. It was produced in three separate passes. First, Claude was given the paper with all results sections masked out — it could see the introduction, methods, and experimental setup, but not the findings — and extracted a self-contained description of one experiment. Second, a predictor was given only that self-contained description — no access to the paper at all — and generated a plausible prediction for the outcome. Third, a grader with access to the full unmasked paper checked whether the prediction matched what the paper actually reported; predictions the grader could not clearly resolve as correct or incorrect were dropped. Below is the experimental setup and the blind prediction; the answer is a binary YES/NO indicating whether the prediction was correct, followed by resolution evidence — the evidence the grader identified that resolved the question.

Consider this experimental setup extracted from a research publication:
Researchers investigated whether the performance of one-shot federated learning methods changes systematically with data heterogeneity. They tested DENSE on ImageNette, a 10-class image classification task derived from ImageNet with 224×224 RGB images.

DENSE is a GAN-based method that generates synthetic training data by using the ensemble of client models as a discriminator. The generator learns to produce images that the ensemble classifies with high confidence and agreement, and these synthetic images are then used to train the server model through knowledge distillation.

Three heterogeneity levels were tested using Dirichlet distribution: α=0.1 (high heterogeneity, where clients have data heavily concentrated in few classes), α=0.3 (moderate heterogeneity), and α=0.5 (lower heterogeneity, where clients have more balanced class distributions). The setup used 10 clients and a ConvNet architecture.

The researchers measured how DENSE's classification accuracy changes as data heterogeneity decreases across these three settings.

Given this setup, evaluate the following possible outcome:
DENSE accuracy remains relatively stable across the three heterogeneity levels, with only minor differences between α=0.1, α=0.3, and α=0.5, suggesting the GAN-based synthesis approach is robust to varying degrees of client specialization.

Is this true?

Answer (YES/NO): NO